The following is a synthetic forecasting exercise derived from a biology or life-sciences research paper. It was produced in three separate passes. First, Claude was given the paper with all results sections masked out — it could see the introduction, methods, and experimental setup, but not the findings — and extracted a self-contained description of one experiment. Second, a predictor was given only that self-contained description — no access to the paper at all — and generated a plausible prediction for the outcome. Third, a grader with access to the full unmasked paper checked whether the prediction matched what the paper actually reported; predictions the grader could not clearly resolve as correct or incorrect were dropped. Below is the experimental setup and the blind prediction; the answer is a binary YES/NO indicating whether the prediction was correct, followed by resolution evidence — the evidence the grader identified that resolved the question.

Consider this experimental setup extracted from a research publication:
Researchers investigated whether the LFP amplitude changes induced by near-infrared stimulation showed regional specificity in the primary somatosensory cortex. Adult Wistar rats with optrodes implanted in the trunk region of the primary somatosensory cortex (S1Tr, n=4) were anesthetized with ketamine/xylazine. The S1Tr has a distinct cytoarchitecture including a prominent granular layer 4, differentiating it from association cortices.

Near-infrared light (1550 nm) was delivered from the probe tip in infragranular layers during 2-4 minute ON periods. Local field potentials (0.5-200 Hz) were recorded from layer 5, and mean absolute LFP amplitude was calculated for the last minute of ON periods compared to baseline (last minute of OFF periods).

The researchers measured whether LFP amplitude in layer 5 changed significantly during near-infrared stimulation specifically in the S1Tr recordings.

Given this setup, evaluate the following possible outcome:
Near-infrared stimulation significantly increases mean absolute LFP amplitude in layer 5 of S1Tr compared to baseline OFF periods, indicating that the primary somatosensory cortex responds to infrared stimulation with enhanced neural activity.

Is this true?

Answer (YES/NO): NO